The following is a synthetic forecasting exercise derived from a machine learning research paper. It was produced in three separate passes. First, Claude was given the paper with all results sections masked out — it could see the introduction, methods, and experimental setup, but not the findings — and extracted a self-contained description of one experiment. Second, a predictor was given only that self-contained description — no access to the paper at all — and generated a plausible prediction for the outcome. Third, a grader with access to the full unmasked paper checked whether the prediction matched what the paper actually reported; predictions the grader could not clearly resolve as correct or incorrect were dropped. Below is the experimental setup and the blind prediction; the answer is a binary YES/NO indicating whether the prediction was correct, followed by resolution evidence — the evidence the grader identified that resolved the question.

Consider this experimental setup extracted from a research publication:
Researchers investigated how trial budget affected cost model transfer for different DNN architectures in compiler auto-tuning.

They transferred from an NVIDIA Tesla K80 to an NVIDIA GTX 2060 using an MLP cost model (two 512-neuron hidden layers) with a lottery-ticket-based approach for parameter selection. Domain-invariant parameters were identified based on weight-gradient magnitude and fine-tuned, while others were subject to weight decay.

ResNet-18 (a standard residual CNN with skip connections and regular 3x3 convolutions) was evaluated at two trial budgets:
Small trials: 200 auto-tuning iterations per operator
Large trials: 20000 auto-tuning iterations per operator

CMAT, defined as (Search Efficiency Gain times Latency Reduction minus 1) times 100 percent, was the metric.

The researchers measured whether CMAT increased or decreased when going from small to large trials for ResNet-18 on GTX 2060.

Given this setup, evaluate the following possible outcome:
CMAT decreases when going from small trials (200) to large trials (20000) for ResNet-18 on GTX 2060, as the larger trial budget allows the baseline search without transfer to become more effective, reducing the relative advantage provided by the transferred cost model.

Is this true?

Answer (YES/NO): NO